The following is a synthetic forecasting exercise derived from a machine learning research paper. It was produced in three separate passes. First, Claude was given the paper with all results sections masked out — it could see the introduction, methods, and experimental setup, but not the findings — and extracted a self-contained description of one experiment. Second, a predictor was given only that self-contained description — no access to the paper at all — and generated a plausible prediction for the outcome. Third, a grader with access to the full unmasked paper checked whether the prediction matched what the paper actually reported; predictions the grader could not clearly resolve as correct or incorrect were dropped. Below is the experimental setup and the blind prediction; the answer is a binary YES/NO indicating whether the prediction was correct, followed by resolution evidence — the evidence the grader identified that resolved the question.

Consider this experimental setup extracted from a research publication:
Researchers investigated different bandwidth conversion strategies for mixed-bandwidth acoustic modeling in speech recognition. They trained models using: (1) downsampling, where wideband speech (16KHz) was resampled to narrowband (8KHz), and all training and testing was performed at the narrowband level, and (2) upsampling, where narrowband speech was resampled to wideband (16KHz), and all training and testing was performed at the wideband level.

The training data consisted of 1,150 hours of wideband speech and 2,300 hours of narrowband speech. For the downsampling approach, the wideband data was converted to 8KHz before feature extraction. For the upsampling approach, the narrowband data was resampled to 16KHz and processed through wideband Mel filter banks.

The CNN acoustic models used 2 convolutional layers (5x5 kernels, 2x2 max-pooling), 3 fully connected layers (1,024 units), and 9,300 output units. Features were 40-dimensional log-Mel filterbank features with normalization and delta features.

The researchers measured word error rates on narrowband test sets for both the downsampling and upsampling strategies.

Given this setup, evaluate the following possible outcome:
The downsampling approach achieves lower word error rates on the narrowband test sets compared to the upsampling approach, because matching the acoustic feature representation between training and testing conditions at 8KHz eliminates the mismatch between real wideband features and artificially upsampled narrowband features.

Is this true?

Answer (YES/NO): NO